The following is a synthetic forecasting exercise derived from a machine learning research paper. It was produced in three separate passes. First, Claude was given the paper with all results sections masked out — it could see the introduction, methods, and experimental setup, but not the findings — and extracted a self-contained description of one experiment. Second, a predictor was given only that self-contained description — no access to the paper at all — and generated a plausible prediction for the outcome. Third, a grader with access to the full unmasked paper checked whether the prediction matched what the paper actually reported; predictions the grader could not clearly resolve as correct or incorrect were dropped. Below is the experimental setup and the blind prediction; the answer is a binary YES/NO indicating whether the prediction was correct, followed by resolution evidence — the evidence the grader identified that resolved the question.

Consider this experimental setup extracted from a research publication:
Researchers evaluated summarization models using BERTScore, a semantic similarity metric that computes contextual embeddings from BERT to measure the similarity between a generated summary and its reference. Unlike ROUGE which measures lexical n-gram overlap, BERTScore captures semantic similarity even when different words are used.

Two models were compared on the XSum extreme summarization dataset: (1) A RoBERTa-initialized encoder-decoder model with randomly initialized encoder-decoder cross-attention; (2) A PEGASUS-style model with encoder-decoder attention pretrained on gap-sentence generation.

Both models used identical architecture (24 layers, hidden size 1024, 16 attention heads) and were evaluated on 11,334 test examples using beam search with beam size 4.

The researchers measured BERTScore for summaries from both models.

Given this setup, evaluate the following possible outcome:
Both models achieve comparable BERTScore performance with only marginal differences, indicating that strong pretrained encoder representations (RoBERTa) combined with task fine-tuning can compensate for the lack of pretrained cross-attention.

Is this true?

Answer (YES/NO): NO